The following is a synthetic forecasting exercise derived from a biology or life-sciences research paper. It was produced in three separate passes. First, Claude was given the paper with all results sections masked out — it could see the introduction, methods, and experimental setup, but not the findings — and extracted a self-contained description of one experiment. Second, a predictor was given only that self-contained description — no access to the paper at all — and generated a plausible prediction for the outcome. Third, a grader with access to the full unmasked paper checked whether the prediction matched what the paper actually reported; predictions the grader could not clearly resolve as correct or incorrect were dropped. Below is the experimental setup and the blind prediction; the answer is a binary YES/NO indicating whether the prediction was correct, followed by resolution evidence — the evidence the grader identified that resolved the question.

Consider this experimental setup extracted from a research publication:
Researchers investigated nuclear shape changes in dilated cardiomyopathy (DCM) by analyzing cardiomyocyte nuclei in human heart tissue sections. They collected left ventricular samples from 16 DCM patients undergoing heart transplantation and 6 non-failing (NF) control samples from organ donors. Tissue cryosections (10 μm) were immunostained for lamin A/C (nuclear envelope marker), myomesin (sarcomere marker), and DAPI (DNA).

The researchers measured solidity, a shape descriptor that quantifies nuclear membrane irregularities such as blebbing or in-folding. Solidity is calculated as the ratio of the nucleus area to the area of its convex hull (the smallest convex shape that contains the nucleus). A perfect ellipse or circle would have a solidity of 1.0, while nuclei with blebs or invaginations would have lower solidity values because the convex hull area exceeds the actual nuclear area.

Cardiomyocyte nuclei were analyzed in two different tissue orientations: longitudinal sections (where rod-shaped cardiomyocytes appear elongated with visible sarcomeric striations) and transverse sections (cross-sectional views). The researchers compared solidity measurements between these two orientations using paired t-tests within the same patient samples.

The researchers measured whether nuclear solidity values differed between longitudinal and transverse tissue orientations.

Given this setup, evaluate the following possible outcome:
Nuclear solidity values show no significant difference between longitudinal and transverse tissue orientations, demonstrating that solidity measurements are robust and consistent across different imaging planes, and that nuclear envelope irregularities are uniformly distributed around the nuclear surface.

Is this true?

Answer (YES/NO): NO